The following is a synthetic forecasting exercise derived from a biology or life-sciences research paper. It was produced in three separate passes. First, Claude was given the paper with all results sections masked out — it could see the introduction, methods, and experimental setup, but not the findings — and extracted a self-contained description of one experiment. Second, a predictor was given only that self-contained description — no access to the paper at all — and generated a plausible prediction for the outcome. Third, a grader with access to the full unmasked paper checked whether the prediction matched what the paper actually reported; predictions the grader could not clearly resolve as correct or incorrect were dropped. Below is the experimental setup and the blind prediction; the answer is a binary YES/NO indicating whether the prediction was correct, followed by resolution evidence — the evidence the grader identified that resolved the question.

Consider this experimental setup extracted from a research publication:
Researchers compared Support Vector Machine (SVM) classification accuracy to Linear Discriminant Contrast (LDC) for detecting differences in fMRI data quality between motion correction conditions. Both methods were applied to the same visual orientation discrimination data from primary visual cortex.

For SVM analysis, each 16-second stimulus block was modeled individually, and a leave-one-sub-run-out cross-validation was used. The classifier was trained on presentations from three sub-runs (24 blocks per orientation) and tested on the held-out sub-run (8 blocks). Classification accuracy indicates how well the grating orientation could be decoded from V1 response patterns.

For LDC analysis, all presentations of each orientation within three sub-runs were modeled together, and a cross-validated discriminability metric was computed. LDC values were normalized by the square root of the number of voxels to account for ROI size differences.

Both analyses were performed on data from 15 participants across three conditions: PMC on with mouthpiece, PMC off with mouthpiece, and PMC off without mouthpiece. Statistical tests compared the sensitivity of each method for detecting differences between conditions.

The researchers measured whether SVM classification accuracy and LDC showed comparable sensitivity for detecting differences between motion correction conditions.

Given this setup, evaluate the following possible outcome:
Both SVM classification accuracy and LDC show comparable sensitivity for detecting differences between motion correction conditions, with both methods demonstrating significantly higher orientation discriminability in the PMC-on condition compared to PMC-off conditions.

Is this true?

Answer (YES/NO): NO